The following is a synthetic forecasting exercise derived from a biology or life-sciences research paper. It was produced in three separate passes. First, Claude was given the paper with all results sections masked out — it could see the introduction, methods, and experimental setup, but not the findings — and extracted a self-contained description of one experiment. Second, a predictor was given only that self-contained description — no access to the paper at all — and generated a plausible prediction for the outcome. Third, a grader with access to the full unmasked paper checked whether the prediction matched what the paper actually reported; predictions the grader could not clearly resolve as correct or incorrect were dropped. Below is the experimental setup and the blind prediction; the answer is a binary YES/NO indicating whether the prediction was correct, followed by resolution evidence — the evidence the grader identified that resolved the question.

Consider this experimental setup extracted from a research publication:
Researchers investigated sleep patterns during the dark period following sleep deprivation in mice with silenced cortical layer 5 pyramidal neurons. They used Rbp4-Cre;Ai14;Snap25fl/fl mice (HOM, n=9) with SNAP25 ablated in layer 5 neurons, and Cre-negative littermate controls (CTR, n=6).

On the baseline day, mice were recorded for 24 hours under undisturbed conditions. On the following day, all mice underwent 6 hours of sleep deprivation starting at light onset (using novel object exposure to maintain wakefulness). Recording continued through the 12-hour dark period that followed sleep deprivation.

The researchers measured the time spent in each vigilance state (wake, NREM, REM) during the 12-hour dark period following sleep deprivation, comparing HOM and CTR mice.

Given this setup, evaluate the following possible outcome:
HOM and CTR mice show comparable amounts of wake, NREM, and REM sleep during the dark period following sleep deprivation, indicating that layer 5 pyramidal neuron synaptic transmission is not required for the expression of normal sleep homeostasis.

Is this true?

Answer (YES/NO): NO